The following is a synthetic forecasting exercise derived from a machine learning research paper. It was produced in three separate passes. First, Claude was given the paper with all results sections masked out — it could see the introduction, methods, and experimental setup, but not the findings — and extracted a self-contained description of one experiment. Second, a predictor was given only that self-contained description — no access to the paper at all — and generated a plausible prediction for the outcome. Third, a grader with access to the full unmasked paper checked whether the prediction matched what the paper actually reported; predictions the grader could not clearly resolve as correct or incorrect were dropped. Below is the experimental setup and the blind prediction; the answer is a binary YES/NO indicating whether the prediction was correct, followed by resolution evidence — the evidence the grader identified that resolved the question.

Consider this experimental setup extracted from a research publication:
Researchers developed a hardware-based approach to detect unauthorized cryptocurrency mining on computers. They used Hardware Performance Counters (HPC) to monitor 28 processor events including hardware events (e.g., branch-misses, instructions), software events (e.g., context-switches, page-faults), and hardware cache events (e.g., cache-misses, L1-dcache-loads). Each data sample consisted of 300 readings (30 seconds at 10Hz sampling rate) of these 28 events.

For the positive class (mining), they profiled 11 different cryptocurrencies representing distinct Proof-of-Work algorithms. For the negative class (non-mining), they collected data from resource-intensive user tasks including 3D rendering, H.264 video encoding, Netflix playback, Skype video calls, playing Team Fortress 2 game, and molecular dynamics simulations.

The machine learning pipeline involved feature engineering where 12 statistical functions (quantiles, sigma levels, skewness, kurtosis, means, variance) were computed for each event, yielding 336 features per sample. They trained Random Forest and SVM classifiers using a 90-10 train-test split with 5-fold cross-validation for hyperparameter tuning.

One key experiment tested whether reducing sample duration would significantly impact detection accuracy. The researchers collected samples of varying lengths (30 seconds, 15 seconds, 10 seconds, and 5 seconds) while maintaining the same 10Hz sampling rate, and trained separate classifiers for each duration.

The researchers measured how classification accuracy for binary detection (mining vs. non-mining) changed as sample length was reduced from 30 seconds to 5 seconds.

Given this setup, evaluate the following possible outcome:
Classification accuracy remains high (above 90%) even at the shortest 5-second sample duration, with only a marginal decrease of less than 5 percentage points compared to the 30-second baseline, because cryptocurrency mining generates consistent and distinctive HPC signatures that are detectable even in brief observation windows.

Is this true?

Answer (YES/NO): YES